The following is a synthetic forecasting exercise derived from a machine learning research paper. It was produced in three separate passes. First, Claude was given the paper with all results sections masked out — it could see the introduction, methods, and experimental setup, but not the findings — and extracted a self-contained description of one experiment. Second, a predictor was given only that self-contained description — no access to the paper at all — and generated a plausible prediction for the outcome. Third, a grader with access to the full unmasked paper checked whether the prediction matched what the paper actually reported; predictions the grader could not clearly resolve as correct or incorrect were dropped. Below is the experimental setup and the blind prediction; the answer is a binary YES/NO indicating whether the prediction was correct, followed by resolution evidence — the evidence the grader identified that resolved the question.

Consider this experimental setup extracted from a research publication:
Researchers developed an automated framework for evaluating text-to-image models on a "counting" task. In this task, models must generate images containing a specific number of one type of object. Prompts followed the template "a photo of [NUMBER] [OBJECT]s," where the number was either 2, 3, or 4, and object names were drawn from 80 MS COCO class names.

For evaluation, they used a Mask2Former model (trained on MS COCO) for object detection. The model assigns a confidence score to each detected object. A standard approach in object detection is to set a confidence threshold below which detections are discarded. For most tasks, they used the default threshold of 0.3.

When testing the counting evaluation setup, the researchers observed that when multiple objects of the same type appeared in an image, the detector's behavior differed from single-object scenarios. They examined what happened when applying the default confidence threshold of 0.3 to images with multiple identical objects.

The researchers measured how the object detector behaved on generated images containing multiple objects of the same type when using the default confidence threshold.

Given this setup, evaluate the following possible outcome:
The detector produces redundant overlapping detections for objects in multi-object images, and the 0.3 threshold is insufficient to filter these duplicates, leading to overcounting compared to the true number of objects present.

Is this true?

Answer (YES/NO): NO